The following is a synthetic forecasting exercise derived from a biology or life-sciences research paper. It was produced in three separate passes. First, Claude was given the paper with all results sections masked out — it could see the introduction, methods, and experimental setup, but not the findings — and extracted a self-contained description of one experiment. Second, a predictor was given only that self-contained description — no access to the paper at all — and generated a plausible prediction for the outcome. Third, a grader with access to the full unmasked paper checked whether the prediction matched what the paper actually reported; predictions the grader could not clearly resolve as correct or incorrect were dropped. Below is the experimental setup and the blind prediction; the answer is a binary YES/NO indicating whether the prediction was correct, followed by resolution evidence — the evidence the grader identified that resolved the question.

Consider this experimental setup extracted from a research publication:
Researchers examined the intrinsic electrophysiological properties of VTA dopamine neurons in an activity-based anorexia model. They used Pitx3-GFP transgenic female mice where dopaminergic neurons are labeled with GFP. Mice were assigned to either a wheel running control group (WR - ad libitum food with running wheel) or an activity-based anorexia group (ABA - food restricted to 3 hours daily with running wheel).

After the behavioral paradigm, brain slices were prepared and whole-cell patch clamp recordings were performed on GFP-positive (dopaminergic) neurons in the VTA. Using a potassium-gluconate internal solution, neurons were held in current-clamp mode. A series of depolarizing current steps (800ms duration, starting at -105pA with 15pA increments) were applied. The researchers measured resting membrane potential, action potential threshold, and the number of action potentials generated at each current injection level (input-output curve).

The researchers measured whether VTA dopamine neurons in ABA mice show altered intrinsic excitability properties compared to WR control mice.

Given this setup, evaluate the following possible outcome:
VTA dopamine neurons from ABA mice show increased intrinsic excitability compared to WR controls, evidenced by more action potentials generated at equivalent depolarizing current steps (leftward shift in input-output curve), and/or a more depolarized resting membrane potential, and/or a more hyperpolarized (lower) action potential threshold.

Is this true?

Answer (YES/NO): NO